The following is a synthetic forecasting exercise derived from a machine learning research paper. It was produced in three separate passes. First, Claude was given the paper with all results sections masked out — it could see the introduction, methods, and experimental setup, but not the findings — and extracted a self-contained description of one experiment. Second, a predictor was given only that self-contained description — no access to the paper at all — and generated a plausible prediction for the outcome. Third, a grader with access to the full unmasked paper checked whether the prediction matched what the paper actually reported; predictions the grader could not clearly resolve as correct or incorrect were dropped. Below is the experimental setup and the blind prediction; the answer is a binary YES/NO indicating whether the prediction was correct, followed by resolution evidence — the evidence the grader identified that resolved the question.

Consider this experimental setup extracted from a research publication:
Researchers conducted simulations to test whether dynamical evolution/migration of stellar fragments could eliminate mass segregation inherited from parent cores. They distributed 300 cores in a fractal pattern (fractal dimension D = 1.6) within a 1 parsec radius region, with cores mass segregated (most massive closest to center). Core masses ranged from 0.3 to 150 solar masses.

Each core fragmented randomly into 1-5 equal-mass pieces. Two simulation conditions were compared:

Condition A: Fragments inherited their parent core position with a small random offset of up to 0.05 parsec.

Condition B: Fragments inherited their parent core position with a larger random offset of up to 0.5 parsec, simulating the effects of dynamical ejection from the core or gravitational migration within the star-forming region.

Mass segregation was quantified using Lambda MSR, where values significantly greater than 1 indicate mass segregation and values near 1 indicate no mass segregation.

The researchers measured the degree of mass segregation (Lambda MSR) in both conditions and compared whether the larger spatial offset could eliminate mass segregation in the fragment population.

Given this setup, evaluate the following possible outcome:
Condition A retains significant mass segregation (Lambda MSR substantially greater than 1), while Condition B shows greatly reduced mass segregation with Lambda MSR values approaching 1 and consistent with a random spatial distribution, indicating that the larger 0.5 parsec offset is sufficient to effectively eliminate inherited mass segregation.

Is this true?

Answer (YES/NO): NO